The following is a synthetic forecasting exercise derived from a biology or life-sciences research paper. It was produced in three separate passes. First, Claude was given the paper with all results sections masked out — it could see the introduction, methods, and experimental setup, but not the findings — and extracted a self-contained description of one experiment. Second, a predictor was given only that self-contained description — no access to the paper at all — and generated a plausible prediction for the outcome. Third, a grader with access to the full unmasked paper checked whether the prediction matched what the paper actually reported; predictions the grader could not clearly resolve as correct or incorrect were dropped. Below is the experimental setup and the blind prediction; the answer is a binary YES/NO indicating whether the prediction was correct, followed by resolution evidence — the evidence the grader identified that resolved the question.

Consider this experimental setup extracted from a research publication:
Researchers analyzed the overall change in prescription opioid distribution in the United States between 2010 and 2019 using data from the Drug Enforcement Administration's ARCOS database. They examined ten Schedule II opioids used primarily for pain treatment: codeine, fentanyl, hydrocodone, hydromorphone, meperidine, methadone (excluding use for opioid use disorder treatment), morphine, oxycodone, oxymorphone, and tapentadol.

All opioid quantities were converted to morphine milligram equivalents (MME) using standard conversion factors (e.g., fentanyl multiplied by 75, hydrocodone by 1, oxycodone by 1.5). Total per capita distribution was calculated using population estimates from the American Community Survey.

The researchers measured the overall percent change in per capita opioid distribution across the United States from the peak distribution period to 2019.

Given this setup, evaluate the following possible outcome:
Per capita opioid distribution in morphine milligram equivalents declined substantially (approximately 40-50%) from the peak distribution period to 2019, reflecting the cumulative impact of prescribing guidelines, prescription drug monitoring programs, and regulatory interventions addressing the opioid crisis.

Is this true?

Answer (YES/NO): NO